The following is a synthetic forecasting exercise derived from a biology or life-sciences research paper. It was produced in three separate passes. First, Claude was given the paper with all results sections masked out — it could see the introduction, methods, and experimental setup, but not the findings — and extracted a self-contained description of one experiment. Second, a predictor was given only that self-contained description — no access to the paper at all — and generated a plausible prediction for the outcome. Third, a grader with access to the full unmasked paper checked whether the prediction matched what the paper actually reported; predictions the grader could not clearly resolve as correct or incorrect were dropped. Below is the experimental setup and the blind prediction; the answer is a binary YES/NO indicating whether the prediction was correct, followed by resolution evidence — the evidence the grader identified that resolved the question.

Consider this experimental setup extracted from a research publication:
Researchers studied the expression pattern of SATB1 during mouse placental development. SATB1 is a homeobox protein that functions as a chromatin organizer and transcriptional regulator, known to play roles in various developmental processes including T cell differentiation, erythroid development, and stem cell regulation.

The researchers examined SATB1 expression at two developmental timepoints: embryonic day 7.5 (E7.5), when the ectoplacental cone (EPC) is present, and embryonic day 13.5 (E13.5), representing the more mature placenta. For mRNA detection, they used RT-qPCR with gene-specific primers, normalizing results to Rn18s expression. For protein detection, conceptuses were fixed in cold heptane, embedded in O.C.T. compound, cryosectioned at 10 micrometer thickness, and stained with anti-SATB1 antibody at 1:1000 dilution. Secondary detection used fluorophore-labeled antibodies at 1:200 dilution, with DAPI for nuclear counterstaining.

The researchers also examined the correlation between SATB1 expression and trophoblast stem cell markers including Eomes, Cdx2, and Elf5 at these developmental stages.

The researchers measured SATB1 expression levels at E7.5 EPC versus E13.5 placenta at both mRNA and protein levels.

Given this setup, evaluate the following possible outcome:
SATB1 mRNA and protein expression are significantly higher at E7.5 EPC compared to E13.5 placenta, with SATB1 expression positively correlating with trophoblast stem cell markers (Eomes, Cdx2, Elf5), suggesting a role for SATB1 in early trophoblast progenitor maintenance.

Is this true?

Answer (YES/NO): YES